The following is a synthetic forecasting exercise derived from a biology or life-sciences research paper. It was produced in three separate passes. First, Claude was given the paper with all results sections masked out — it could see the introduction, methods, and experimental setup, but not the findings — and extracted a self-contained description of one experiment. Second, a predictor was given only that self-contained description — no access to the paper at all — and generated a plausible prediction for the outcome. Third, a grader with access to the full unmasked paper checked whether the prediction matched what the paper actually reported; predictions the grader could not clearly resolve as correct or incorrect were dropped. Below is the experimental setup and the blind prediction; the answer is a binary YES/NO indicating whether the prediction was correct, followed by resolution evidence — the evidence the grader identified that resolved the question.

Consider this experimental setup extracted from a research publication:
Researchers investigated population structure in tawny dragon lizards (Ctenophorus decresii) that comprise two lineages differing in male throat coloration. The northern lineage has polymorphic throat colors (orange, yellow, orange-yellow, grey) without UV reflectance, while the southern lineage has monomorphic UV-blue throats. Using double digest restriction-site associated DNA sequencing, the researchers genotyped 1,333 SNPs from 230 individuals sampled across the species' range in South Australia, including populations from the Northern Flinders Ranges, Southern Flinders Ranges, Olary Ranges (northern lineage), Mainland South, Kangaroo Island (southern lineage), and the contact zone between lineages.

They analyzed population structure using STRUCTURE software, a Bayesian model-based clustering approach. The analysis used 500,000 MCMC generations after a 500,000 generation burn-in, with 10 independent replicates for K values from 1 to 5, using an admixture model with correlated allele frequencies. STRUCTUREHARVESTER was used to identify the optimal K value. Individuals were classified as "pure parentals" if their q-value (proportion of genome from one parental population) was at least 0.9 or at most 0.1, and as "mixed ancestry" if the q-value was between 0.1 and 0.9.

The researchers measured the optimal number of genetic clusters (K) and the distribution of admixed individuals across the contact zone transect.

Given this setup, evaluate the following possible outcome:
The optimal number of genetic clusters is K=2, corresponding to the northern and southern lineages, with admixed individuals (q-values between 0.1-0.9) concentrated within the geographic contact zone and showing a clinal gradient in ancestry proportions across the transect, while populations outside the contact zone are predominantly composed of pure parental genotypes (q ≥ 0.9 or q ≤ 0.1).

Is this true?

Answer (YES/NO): YES